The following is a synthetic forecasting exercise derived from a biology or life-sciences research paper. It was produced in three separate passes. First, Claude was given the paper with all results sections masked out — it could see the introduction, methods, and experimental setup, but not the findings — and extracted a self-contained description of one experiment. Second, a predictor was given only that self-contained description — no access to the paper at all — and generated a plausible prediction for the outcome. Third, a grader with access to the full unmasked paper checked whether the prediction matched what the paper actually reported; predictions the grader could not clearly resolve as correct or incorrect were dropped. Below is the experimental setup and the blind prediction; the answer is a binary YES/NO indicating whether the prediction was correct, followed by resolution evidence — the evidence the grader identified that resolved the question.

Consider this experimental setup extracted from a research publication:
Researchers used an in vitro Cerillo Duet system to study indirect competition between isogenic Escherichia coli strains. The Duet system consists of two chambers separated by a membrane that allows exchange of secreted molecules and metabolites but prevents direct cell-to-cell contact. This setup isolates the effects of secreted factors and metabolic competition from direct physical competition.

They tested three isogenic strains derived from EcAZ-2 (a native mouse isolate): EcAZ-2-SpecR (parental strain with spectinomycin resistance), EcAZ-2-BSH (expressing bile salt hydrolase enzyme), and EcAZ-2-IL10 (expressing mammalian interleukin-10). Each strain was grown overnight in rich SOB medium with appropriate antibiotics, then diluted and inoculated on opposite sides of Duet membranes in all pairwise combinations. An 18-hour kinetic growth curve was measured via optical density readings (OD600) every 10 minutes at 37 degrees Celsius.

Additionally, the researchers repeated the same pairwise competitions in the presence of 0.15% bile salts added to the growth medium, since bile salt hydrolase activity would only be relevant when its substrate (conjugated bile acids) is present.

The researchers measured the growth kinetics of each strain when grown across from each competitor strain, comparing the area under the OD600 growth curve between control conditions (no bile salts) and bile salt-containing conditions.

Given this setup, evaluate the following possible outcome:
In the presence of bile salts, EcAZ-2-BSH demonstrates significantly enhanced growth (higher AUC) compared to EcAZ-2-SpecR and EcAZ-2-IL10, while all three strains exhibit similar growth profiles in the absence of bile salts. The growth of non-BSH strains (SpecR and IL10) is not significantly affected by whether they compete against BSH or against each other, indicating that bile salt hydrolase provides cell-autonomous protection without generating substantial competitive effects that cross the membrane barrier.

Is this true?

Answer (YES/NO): NO